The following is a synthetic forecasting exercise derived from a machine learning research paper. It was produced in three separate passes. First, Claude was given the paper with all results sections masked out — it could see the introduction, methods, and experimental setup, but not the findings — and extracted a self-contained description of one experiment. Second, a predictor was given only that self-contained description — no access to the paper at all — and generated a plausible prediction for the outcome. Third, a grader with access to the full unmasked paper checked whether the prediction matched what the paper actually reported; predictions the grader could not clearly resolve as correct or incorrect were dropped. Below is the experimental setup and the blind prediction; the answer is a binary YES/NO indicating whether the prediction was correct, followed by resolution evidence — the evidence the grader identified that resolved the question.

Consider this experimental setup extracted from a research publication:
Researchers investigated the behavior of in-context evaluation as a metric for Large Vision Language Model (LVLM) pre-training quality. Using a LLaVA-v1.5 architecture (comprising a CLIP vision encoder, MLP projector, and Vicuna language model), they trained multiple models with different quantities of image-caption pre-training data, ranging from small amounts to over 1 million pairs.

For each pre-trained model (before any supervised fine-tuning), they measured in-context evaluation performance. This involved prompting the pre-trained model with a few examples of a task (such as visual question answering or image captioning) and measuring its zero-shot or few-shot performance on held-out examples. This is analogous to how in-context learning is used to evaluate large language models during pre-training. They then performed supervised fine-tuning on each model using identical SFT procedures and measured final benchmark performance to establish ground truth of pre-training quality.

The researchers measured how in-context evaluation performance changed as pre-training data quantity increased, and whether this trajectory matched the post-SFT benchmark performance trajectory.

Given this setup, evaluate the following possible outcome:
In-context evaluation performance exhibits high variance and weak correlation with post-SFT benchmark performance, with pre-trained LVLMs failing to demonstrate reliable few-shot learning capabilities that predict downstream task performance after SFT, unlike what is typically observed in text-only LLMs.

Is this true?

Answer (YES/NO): YES